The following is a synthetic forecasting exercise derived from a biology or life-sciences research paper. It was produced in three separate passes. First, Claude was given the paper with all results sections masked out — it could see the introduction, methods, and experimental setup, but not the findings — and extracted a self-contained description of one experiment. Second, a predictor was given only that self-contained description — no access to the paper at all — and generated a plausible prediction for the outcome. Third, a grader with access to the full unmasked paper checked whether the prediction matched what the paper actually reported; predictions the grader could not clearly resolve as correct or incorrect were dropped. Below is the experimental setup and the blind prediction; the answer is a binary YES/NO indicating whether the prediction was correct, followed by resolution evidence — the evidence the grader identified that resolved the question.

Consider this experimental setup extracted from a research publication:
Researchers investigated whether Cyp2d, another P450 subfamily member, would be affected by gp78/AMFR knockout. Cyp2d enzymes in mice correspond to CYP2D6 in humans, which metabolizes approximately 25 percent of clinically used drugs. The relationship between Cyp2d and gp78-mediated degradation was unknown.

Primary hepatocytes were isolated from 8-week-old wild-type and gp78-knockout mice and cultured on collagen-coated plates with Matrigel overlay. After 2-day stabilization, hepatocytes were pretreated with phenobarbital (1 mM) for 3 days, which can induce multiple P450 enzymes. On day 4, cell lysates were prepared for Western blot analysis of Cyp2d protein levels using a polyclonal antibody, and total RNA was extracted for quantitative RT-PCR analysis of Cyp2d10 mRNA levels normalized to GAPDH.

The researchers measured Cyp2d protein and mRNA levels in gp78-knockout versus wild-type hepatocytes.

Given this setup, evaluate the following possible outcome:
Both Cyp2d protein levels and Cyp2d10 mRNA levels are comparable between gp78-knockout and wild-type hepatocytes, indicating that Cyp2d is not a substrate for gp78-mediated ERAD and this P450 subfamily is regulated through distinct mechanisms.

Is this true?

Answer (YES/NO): YES